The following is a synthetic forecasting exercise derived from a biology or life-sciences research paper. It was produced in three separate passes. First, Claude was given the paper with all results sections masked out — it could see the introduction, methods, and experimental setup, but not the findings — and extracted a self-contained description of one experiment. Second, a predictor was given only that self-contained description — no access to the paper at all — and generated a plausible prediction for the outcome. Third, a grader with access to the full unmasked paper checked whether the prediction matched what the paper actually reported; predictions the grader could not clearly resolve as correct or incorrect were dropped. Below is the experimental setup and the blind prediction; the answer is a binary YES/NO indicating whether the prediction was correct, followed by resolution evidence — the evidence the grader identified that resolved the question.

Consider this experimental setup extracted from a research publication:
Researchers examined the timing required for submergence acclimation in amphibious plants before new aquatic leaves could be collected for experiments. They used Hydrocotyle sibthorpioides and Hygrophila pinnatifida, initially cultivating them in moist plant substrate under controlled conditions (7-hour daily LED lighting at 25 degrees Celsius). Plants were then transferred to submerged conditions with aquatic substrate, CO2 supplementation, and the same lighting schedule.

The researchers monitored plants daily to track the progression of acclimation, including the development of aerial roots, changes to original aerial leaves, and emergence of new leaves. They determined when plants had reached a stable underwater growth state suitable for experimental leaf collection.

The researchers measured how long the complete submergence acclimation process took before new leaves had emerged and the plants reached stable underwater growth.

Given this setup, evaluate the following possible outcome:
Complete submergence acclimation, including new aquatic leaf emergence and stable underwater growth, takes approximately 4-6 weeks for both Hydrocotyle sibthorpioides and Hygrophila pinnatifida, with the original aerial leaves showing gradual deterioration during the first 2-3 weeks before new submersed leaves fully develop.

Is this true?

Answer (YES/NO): NO